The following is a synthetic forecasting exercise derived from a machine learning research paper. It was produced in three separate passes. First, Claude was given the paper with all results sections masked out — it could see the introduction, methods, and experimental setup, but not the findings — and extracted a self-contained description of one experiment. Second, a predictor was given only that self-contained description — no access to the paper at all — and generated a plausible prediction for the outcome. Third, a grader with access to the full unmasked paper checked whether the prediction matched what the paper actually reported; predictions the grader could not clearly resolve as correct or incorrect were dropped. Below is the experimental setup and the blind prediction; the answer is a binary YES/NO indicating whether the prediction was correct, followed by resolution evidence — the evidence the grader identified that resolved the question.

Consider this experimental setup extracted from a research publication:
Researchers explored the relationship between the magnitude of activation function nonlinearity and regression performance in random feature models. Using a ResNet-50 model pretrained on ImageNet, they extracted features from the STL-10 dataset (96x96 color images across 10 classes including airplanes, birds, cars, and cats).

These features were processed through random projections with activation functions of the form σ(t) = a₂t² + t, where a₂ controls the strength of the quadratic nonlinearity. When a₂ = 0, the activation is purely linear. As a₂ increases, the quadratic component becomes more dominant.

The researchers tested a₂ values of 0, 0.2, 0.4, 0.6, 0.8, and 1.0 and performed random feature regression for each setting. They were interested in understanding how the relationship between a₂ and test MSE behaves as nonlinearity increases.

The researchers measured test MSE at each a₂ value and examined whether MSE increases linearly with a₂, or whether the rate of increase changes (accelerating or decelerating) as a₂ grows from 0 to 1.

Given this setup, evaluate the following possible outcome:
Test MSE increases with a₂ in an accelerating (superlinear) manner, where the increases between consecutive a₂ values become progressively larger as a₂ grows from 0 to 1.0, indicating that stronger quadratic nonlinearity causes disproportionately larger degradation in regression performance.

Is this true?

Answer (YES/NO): NO